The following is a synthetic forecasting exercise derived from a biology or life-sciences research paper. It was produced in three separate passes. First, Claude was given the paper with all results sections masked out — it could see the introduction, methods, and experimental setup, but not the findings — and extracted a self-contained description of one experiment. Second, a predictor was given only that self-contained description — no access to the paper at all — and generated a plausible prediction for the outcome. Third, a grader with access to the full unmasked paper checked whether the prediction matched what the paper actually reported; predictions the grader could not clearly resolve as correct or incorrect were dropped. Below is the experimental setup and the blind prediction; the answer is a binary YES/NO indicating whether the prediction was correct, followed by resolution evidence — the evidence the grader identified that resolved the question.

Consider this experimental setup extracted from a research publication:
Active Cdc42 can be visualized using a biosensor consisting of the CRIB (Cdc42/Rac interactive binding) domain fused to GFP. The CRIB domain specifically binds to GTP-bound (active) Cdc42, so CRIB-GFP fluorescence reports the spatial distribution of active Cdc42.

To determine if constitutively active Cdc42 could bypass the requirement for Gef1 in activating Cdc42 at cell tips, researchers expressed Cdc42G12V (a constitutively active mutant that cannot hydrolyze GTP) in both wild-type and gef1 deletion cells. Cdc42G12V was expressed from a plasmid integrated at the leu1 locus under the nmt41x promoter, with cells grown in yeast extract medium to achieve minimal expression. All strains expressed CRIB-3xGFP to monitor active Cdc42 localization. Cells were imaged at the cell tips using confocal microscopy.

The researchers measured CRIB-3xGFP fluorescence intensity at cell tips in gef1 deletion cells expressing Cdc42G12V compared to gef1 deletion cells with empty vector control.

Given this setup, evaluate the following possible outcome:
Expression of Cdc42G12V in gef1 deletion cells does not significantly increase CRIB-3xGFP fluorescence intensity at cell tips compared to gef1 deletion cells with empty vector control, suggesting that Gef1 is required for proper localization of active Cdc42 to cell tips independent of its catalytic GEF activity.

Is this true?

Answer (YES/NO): NO